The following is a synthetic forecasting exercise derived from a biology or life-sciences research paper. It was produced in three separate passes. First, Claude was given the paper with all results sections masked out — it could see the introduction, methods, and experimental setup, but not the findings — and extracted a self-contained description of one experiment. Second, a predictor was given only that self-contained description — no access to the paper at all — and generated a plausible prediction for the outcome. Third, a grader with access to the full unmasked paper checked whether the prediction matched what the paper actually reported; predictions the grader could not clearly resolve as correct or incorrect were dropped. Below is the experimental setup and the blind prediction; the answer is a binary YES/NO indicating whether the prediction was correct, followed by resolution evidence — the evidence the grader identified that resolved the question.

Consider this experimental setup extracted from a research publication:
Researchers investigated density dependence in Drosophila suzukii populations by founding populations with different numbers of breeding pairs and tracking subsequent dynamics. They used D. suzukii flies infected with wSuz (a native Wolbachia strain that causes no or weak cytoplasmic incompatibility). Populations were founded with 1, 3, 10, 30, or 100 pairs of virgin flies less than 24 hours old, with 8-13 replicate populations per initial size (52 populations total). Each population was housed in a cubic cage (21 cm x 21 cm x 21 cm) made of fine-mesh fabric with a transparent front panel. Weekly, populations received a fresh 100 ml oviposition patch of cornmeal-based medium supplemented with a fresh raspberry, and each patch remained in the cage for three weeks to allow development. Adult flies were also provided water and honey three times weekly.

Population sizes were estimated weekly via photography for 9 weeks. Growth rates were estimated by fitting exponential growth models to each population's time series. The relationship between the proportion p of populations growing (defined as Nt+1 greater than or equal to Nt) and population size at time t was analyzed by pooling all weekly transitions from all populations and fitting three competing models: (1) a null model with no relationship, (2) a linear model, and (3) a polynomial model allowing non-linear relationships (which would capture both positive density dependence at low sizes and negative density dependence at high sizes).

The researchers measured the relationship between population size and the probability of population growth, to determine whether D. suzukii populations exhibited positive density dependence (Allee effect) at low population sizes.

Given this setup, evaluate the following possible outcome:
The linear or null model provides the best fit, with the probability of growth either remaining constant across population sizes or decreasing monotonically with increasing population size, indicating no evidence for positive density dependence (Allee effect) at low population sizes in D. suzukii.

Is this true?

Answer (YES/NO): NO